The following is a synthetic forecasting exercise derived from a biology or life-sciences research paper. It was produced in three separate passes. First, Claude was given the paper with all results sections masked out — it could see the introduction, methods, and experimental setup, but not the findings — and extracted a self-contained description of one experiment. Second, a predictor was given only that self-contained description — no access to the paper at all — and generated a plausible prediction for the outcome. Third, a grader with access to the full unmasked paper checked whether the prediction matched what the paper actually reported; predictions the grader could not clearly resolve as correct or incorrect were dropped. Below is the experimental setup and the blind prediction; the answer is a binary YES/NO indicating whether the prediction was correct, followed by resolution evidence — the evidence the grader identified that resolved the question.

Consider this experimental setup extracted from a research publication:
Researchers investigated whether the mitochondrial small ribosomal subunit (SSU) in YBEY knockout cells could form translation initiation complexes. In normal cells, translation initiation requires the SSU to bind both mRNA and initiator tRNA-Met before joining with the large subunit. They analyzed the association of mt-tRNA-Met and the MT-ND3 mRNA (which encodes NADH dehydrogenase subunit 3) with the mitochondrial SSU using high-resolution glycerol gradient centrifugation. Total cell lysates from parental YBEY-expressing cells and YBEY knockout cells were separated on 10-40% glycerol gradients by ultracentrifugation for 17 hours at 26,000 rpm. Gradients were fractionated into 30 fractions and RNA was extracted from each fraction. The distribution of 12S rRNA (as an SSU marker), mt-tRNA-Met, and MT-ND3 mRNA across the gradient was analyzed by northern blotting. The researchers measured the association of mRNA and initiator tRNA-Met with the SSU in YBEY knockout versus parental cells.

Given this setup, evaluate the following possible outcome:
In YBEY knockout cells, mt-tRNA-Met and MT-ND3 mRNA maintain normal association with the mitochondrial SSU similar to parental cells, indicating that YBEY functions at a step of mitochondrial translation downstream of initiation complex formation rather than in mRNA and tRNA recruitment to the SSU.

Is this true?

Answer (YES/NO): NO